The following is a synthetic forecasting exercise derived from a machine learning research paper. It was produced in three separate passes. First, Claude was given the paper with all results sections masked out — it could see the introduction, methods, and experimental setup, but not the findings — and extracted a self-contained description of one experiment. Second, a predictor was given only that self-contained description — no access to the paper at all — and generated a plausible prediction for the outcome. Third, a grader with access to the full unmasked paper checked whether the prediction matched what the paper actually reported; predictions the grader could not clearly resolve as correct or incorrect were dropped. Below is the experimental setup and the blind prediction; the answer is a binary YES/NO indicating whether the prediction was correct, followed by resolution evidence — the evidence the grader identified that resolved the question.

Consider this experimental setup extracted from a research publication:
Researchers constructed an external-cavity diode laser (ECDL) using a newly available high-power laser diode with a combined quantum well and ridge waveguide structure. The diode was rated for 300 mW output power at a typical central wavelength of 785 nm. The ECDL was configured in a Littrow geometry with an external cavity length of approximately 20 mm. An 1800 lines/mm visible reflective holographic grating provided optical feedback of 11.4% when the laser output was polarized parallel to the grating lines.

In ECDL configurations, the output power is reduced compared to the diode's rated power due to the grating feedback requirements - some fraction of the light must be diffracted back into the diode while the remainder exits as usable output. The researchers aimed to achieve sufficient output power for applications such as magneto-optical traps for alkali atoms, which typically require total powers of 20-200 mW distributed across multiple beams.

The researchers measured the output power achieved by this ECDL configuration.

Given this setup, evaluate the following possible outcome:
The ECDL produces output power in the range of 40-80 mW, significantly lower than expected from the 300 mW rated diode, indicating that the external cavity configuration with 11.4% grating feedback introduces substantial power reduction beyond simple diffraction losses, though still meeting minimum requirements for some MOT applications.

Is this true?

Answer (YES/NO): NO